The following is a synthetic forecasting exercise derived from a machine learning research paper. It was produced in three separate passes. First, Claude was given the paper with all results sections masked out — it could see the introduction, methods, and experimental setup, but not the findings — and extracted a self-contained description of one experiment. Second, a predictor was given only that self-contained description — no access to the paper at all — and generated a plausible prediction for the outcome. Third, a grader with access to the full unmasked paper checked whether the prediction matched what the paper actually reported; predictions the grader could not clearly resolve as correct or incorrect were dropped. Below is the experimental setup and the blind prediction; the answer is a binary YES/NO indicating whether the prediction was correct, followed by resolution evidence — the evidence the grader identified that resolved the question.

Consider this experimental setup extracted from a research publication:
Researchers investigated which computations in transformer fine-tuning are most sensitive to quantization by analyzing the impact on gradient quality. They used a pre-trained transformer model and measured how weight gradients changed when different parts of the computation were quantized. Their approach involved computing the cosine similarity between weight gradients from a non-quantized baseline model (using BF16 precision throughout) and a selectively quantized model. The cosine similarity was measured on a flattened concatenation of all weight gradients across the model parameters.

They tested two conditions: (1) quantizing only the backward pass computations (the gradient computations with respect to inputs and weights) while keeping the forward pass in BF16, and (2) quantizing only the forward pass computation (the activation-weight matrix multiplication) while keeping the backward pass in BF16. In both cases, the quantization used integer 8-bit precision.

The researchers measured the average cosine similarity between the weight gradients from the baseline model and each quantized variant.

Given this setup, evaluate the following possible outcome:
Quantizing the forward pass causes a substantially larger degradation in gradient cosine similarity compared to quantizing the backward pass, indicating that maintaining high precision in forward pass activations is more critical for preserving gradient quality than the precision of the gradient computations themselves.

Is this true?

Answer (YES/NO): YES